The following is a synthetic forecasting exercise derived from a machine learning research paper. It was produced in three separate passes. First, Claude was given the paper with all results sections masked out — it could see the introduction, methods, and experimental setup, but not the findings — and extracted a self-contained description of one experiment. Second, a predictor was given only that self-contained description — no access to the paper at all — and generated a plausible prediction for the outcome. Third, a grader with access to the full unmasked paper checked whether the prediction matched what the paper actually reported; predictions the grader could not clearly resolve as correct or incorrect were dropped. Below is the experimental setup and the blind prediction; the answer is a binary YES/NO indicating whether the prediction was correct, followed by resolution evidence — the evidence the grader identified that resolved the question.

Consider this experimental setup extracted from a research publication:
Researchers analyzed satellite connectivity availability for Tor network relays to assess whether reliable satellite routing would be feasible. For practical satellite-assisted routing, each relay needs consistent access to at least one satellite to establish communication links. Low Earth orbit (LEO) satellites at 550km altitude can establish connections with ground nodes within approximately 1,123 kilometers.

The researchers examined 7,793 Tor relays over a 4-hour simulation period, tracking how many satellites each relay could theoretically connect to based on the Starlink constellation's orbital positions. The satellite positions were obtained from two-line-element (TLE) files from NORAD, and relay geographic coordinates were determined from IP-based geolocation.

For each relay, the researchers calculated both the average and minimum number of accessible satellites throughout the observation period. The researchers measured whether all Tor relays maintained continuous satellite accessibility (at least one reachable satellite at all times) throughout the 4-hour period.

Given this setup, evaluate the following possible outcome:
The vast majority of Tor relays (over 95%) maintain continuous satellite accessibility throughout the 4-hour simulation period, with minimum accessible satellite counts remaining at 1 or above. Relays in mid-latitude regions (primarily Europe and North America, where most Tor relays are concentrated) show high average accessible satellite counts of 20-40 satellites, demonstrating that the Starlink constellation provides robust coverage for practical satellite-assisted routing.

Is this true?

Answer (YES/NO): NO